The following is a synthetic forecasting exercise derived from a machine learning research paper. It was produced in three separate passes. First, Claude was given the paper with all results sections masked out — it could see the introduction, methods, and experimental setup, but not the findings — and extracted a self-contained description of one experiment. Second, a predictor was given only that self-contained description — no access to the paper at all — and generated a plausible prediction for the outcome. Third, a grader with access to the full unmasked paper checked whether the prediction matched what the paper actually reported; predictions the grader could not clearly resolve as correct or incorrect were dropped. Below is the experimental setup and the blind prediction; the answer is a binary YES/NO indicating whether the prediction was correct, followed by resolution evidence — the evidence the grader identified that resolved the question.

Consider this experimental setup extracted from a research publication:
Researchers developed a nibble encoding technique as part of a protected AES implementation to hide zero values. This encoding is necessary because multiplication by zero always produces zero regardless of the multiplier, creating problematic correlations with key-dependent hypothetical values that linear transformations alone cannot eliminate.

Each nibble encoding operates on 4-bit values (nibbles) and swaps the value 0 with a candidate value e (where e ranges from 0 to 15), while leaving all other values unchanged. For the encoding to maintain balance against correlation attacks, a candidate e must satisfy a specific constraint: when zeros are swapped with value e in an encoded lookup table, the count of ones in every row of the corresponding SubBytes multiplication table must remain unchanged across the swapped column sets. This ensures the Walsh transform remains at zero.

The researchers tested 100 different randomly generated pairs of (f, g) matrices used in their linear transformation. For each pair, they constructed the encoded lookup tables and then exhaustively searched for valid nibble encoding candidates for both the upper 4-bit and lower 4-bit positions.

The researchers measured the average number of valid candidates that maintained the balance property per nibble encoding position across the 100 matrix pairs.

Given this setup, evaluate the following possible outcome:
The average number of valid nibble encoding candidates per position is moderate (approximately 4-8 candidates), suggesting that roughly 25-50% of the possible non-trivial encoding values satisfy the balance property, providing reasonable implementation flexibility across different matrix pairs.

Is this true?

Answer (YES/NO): NO